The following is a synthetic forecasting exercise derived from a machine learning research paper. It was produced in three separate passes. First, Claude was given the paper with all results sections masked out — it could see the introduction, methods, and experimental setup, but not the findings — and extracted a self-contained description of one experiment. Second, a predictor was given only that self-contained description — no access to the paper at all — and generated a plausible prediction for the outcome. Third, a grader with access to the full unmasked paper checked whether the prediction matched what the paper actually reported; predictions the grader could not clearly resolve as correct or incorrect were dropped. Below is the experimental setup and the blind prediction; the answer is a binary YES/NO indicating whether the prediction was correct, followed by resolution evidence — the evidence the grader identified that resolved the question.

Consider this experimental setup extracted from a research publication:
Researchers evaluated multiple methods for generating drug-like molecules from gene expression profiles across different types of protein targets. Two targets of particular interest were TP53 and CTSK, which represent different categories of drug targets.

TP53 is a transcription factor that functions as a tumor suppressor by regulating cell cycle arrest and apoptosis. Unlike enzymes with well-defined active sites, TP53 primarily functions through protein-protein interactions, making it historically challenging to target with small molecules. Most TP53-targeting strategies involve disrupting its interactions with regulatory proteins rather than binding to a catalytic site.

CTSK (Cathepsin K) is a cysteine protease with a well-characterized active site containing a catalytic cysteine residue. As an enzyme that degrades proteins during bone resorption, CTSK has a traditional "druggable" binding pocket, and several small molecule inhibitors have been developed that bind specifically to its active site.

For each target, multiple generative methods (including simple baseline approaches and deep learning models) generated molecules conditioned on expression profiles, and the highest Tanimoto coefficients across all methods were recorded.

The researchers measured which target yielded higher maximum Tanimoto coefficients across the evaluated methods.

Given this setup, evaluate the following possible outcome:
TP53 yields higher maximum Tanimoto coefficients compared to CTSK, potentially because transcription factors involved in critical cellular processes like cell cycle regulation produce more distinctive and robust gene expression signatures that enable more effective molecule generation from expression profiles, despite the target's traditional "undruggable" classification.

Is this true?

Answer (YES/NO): YES